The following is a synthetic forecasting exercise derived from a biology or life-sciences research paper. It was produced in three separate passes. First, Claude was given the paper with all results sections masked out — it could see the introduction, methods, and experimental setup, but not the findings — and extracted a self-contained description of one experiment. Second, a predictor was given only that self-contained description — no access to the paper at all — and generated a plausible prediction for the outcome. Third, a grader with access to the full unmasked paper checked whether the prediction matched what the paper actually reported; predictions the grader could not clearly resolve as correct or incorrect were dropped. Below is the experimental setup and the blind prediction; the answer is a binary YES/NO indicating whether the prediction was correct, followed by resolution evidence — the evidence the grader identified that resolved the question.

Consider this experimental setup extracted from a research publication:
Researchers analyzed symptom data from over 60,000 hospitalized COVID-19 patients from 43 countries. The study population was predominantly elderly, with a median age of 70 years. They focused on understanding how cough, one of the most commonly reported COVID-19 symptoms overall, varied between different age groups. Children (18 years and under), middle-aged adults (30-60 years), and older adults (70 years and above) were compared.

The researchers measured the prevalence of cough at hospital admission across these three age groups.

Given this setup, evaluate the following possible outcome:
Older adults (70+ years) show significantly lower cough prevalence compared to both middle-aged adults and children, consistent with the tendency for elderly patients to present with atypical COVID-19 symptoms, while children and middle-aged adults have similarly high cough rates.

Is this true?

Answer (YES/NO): NO